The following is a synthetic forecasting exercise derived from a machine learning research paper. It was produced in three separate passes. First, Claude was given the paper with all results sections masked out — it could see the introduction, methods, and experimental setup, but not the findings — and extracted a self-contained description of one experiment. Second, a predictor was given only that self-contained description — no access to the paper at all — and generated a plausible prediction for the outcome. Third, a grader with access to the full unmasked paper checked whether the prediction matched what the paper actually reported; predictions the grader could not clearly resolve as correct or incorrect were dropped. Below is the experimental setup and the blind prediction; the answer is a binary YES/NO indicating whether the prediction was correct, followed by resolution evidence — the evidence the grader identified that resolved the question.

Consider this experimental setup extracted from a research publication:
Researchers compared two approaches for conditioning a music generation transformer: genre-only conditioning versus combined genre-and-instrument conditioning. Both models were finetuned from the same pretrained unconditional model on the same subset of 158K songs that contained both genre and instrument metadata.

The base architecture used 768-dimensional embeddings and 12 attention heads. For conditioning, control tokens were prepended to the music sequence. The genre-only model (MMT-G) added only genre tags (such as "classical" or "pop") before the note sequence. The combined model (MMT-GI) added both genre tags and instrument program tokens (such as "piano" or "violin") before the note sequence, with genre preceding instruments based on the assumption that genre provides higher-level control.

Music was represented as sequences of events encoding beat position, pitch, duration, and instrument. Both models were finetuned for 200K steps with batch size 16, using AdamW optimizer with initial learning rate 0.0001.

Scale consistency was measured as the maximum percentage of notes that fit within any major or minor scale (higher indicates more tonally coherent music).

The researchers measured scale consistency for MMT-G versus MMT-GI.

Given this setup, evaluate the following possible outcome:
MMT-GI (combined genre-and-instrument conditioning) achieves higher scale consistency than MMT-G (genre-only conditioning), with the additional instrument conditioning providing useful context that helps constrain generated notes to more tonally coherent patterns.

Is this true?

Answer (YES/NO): NO